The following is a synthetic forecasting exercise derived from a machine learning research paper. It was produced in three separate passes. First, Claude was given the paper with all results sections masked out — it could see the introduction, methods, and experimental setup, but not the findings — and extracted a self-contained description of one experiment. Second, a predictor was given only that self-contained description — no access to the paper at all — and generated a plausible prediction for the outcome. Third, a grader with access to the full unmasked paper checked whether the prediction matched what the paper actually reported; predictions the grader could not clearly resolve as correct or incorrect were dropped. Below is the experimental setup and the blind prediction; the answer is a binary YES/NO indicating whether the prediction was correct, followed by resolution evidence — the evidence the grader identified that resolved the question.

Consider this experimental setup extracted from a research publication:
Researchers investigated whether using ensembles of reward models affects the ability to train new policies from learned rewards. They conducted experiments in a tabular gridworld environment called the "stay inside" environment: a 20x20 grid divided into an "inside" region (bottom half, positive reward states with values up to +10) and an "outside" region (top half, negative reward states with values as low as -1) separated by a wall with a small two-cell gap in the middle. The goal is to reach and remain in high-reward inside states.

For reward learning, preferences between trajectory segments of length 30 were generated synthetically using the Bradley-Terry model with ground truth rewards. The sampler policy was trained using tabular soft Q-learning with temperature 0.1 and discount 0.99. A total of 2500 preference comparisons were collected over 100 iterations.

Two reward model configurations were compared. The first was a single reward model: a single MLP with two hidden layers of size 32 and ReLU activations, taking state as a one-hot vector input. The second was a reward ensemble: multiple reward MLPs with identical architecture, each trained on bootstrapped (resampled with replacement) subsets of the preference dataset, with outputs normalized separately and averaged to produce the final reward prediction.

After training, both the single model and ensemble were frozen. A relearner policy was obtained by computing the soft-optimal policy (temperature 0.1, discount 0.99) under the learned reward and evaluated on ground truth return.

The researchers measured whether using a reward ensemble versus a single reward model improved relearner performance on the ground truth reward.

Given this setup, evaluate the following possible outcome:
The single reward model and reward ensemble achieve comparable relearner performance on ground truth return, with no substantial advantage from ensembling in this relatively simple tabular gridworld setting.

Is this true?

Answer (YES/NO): NO